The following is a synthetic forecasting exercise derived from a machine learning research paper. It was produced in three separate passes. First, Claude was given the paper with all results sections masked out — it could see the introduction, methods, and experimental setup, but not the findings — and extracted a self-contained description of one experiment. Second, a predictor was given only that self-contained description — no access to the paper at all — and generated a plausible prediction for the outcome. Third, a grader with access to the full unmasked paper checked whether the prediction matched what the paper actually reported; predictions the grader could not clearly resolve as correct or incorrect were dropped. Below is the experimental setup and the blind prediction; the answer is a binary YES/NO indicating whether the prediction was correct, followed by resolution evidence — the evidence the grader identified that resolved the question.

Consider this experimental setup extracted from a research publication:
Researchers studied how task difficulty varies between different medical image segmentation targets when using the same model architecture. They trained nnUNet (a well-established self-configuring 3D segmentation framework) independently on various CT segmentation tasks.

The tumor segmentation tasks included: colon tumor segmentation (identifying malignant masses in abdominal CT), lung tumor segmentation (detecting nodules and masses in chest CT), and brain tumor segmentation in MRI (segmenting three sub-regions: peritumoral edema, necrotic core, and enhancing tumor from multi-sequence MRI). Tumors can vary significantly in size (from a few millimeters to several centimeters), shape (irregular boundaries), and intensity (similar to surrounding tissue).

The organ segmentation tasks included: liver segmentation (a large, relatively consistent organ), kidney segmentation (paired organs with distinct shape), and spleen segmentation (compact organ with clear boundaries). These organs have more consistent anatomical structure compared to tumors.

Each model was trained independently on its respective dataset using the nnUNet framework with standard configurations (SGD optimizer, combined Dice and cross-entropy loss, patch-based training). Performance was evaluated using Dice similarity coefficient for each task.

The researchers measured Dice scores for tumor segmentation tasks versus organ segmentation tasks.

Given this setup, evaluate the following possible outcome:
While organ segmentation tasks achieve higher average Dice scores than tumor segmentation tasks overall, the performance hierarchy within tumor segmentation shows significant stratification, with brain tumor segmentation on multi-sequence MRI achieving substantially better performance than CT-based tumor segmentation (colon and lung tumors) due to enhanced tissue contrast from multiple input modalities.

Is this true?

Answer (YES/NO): YES